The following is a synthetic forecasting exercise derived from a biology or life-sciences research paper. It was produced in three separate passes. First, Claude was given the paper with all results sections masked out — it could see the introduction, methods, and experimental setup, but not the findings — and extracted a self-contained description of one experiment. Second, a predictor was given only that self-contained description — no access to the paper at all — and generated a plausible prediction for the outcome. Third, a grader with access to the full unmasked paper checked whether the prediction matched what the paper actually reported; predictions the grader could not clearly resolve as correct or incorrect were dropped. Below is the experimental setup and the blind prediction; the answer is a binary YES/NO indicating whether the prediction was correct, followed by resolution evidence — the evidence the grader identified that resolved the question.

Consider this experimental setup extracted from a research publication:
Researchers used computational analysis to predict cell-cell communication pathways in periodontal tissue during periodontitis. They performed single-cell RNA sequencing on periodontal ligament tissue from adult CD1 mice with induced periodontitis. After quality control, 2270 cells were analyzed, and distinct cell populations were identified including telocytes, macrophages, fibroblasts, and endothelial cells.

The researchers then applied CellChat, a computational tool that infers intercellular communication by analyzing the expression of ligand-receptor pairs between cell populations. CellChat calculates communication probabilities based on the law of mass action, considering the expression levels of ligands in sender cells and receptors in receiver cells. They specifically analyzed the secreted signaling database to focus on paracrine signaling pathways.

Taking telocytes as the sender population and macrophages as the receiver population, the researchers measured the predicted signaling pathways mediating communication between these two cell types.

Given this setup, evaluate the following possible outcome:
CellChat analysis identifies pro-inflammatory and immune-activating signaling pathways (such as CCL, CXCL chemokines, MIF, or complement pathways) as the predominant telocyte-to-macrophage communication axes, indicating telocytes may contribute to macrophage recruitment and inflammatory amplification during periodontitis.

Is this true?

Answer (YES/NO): NO